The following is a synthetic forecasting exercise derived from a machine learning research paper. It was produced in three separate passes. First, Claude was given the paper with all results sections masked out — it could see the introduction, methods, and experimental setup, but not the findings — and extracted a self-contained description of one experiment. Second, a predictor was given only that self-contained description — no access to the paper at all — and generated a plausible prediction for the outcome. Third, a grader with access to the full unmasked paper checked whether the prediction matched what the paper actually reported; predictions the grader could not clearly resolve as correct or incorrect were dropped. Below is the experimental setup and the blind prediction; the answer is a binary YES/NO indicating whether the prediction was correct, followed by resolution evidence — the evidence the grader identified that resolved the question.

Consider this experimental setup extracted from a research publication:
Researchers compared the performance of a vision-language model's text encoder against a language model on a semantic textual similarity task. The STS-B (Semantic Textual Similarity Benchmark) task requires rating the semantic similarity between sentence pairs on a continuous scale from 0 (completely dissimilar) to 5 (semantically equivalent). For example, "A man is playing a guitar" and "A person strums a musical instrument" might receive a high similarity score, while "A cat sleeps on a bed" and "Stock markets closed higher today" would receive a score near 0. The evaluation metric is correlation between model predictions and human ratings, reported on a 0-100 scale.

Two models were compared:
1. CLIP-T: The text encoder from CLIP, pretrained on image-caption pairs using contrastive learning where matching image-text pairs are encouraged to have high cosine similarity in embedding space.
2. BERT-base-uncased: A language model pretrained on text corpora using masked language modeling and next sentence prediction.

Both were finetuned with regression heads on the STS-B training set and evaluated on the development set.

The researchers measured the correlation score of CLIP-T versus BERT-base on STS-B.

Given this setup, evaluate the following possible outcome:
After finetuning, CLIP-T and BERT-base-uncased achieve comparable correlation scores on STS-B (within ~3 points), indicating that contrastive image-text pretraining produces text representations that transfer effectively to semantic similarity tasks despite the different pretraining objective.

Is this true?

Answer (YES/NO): NO